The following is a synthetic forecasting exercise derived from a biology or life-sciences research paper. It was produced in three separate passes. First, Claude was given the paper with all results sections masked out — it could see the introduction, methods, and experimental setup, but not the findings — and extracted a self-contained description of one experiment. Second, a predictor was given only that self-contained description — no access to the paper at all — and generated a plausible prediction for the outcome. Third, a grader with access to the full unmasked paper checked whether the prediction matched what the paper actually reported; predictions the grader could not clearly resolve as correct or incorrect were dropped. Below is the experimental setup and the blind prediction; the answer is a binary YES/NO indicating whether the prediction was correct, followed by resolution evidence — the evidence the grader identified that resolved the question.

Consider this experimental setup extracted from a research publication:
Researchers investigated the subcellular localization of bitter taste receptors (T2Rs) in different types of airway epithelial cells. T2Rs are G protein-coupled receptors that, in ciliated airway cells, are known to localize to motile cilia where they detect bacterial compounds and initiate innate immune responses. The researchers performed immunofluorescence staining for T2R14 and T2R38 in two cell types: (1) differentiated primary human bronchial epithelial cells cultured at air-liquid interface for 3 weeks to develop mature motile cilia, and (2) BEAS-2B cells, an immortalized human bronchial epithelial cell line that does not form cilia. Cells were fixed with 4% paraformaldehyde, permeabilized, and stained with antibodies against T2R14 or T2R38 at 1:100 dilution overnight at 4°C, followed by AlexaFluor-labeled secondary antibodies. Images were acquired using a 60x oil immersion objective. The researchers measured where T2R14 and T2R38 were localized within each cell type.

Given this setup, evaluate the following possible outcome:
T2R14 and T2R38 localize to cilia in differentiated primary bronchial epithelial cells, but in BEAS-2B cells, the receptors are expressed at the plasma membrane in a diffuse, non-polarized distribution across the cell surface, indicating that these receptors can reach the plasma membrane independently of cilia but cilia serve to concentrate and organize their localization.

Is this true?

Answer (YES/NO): NO